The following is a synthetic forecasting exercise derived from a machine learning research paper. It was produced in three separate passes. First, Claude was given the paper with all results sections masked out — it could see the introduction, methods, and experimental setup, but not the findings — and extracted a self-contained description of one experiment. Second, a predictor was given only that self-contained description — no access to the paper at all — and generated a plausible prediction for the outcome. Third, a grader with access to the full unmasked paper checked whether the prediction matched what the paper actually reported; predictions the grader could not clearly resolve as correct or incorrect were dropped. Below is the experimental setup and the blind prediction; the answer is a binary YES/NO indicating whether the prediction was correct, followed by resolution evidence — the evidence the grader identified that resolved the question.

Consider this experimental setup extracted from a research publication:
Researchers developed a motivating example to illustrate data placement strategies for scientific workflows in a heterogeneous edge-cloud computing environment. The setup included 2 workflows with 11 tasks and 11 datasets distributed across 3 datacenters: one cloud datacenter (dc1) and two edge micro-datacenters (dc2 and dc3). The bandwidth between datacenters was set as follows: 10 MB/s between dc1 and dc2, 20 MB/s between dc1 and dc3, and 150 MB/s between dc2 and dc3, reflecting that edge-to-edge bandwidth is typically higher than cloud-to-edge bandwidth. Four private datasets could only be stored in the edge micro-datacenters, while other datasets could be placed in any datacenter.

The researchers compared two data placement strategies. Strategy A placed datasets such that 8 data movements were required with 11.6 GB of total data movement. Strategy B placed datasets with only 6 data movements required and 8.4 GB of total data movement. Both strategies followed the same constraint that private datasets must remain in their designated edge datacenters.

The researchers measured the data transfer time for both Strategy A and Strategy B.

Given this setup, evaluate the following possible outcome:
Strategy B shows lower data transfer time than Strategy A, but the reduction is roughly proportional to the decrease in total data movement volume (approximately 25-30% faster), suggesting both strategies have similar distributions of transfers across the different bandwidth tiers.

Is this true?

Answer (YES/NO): NO